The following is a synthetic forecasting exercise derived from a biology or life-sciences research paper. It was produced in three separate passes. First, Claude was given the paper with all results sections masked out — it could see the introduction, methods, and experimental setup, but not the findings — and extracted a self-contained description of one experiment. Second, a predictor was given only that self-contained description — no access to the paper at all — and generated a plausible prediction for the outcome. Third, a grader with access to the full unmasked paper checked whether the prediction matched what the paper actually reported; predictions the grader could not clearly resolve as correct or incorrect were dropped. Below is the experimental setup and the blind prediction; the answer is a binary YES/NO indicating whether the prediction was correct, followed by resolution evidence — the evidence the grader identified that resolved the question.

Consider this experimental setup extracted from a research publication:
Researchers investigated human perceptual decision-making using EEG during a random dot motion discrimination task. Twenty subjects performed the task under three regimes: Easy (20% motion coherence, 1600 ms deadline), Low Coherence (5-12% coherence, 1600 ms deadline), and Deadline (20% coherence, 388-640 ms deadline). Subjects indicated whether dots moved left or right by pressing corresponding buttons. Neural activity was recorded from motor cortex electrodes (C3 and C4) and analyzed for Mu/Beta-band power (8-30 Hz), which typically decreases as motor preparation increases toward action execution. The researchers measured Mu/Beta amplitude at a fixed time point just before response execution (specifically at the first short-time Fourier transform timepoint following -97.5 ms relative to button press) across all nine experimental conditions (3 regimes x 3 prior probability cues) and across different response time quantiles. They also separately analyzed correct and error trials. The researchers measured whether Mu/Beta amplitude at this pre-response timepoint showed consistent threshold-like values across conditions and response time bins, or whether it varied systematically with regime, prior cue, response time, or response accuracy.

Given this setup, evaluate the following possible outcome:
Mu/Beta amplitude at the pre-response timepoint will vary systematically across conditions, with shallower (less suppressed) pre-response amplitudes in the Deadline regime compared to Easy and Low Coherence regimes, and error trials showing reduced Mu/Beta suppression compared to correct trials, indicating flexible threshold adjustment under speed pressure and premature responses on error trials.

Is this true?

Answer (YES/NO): NO